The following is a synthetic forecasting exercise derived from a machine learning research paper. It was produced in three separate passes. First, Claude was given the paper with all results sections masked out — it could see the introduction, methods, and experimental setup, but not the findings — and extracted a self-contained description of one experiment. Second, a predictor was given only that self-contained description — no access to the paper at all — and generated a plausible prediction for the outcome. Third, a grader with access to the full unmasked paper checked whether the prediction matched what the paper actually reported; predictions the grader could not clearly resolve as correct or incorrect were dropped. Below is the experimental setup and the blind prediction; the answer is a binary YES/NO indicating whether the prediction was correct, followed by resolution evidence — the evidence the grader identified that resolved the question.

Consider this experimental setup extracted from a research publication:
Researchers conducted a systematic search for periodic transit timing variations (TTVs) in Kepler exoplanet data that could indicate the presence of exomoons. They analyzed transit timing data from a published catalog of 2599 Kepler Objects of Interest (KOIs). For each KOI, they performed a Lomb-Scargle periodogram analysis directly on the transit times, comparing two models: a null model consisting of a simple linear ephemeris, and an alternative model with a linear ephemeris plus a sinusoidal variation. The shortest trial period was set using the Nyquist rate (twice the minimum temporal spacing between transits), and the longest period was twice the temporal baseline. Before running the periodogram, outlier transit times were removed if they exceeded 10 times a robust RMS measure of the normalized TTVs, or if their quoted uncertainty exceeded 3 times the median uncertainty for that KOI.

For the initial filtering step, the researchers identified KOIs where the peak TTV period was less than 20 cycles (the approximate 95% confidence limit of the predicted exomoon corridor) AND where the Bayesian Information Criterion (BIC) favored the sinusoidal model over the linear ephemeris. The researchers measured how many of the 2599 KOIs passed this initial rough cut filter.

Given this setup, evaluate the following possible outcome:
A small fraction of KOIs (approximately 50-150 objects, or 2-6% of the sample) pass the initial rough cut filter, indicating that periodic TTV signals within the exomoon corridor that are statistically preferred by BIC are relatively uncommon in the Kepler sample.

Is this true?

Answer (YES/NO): NO